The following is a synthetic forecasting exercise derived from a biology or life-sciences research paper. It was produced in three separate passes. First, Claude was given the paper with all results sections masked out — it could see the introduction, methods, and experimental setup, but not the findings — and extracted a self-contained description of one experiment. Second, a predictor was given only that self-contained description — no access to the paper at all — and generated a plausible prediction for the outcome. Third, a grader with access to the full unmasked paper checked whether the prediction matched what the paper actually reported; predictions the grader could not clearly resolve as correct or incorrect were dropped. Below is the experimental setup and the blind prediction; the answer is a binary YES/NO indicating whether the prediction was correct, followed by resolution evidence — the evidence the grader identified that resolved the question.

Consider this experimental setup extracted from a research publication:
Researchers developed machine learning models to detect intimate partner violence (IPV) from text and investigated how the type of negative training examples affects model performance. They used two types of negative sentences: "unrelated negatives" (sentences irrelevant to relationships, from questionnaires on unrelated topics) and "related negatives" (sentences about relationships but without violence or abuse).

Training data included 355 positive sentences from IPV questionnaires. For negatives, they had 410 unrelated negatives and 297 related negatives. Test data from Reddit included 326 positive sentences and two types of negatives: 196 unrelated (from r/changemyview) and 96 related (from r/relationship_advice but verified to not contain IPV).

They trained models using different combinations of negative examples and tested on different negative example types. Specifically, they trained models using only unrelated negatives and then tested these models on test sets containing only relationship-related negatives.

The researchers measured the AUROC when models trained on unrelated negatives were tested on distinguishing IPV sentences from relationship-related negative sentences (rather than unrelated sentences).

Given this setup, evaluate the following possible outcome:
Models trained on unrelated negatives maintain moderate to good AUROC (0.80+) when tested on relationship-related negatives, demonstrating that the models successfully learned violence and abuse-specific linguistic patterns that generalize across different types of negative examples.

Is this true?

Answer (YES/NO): NO